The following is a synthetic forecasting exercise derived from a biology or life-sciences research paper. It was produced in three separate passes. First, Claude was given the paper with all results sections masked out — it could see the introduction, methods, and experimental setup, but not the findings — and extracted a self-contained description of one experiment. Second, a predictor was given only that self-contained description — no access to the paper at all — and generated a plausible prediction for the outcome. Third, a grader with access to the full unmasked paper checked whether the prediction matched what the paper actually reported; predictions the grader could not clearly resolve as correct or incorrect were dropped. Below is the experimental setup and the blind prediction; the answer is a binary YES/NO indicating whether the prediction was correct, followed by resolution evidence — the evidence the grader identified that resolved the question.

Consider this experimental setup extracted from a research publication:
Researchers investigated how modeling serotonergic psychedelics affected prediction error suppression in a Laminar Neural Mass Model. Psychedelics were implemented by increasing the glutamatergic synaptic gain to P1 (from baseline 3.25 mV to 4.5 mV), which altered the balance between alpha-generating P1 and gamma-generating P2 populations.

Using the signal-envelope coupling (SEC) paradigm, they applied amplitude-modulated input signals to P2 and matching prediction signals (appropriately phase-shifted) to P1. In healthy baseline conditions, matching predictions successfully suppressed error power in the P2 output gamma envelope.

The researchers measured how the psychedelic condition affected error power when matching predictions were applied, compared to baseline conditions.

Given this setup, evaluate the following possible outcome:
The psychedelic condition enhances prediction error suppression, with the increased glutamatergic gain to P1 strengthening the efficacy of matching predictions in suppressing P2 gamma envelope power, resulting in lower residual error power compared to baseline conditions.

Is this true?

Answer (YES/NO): NO